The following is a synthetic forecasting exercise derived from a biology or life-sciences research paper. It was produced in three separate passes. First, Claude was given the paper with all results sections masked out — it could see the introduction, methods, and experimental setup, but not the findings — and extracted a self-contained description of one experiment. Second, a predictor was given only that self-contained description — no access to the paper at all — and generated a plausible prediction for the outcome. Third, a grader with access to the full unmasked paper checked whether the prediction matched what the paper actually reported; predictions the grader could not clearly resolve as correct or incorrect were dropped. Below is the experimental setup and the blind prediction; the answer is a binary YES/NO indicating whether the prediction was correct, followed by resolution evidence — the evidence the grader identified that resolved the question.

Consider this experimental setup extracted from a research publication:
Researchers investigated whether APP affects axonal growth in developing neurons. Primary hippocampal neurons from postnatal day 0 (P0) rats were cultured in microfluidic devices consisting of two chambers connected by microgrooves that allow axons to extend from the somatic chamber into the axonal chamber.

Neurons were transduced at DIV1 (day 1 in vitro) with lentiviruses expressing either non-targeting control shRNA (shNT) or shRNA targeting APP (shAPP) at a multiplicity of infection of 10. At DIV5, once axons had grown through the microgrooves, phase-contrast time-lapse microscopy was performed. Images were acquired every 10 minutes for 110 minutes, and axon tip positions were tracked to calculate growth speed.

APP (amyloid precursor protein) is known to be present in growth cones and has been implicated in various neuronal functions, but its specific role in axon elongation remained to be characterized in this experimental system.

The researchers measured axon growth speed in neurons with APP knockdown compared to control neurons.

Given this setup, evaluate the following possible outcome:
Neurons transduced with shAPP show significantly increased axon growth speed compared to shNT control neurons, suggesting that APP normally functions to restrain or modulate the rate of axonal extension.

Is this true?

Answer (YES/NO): NO